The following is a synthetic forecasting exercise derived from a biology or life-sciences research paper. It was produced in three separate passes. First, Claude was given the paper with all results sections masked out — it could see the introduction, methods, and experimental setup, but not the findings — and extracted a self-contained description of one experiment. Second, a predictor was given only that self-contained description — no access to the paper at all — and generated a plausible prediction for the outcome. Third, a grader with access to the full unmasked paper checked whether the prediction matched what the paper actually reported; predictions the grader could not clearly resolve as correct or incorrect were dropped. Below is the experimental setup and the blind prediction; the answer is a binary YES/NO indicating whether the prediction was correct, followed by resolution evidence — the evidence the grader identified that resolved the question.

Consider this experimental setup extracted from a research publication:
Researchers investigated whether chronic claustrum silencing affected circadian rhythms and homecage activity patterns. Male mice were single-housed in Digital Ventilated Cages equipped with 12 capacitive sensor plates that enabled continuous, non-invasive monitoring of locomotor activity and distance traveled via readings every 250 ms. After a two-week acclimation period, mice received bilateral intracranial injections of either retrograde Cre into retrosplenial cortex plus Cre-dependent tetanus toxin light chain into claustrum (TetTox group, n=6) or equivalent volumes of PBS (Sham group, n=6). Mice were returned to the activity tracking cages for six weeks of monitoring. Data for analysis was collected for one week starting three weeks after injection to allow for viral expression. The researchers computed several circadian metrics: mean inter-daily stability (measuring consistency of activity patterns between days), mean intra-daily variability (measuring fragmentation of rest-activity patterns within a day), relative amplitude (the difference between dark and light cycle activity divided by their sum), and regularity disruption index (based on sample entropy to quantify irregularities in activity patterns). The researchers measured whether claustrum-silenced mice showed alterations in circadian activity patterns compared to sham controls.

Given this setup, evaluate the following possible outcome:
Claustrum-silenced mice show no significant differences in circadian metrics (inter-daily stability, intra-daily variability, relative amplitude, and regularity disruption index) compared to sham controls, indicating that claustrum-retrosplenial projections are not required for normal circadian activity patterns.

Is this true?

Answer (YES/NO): YES